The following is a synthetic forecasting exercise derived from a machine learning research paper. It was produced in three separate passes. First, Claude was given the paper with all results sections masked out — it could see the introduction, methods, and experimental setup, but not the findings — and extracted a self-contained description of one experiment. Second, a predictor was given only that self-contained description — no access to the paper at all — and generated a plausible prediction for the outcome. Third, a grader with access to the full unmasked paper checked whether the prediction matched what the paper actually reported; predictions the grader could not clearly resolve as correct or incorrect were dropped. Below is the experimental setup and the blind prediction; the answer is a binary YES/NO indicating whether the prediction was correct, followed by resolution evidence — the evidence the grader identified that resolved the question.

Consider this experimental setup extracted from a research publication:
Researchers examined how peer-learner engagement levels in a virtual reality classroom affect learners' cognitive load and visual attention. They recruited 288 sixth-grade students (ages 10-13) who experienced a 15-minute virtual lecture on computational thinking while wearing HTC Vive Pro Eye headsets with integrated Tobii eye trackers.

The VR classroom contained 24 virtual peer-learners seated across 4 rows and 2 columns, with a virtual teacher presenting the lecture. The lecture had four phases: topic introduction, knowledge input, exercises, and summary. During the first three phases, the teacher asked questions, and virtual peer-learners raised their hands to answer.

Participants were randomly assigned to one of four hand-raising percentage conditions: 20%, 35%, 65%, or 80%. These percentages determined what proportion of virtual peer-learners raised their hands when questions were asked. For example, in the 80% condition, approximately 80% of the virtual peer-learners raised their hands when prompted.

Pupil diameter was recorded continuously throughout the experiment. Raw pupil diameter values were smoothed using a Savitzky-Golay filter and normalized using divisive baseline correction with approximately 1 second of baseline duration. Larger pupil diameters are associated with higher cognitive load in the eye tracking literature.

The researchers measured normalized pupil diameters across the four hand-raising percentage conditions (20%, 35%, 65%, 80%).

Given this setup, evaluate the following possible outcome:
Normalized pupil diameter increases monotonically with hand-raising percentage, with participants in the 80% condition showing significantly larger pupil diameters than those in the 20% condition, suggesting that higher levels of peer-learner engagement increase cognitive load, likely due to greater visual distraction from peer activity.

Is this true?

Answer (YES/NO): NO